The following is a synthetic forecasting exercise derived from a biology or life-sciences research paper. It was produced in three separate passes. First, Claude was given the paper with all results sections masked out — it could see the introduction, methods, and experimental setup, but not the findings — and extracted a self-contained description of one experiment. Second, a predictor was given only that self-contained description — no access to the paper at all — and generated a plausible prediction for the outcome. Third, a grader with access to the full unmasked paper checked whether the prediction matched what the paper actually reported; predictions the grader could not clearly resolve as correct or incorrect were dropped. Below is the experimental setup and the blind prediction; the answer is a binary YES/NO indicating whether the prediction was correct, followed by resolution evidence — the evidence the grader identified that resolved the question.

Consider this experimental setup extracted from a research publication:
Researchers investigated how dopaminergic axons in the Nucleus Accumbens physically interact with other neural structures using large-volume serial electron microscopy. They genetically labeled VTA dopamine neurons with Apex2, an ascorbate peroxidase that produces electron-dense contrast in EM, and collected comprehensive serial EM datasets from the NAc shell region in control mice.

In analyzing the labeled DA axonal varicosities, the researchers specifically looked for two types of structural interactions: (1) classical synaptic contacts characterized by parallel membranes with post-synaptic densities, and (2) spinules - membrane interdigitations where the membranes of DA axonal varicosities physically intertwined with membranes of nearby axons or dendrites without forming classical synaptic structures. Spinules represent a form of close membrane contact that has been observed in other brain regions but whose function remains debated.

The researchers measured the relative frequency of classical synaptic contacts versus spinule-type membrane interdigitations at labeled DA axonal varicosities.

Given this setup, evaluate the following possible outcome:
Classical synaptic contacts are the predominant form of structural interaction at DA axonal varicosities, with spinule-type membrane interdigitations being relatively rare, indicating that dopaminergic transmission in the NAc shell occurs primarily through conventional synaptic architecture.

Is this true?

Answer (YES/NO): NO